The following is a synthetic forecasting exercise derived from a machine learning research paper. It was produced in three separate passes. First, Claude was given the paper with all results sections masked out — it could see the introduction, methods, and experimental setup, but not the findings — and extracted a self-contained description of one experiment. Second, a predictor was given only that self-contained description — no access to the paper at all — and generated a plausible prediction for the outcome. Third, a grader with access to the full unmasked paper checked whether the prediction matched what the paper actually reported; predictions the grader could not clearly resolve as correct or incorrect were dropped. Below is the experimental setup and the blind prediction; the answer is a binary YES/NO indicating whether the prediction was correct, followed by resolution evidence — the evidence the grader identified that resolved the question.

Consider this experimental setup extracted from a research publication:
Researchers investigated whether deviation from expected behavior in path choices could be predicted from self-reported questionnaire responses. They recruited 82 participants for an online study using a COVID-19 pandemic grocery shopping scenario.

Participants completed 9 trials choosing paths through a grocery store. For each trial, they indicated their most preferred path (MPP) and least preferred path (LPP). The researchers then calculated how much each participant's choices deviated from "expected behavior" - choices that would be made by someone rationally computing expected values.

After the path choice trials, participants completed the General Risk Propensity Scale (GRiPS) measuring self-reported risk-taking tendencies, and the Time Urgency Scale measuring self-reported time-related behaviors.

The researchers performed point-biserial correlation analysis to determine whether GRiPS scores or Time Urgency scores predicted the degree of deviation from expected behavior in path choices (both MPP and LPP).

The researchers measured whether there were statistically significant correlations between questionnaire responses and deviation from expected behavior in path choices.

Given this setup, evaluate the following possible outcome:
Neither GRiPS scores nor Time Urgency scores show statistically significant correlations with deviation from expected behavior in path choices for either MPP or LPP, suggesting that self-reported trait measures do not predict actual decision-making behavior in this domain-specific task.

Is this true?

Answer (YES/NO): YES